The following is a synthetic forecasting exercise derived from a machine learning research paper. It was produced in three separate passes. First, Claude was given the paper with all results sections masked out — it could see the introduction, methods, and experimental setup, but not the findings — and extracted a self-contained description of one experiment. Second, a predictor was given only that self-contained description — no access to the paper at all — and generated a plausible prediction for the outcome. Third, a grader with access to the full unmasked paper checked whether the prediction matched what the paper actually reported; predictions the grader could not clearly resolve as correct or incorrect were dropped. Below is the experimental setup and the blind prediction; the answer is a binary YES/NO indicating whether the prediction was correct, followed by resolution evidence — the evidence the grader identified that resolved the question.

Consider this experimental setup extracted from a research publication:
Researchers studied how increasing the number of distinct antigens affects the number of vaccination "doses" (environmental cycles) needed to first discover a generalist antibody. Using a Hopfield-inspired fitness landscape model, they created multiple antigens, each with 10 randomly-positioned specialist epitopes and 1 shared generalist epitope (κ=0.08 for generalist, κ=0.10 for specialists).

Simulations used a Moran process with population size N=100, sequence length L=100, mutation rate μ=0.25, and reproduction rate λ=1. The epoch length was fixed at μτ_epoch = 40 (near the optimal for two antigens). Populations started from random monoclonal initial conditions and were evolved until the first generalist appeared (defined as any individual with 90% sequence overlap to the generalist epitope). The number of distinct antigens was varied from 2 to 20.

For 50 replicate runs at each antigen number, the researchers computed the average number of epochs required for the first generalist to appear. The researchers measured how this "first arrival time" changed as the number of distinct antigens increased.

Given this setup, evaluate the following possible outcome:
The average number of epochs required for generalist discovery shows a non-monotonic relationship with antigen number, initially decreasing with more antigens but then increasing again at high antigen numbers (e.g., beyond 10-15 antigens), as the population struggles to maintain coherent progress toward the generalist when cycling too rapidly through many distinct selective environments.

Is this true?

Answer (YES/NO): NO